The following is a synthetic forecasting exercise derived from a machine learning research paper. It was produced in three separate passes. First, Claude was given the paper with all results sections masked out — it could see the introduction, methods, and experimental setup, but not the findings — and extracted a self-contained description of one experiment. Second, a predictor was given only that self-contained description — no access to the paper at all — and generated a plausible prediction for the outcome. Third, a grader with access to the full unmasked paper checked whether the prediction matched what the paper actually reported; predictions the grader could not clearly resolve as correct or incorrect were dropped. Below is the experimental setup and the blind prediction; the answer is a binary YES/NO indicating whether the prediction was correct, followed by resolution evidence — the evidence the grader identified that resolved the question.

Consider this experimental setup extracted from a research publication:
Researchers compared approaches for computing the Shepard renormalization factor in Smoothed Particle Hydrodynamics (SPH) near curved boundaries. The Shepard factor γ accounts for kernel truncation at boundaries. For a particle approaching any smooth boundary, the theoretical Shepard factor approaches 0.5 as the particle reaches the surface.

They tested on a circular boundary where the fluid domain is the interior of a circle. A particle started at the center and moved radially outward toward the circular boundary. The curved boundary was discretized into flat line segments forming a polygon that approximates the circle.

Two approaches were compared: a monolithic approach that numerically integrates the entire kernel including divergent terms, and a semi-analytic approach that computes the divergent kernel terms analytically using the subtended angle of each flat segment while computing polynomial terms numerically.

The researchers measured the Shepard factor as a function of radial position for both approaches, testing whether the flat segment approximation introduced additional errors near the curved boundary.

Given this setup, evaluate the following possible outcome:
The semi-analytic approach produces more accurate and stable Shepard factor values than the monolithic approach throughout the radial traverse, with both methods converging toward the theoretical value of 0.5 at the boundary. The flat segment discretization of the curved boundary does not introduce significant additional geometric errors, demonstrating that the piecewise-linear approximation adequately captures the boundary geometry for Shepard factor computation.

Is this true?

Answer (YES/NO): NO